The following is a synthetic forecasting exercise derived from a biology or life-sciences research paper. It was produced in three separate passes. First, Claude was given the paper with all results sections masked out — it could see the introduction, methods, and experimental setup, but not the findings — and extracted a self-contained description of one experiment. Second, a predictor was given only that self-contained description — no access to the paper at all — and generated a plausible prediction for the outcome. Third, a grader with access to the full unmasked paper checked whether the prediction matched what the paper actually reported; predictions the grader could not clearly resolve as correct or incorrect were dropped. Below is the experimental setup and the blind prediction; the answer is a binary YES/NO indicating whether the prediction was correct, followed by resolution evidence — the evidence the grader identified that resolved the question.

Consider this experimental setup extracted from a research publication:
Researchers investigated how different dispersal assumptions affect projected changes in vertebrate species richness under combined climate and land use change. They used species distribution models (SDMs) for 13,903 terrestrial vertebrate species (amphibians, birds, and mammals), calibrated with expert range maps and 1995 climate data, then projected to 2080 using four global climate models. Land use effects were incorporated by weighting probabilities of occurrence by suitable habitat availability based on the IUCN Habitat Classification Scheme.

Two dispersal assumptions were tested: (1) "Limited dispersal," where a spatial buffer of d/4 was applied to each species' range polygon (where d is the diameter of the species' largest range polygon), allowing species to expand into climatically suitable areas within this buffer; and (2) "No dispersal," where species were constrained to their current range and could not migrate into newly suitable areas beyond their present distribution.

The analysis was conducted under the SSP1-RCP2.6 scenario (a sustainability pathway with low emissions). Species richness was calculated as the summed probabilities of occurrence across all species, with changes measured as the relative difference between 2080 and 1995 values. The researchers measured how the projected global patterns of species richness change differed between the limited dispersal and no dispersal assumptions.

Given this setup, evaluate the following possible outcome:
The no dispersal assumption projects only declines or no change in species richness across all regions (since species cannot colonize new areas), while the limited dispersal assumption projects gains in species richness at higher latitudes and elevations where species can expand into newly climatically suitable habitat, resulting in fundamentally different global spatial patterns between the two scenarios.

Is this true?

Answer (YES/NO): NO